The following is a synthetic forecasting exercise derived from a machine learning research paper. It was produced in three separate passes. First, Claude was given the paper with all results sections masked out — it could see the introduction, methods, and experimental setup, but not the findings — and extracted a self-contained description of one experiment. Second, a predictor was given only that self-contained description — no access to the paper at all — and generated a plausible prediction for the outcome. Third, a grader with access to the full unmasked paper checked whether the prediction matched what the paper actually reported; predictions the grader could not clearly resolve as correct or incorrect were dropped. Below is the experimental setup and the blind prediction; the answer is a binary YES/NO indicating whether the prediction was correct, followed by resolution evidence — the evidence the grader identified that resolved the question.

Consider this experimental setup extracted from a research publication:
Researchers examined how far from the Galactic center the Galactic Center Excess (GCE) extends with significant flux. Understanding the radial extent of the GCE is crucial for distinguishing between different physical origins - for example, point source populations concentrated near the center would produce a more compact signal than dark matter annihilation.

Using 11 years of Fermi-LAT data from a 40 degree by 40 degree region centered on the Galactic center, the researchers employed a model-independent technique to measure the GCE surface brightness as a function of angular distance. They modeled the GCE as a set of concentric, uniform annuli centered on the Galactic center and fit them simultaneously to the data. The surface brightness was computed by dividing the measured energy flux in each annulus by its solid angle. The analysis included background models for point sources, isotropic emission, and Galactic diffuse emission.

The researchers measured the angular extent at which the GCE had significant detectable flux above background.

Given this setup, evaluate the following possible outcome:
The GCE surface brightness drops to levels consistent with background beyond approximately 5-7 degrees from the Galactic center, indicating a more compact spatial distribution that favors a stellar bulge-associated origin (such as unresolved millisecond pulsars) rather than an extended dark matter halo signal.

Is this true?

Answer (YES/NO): NO